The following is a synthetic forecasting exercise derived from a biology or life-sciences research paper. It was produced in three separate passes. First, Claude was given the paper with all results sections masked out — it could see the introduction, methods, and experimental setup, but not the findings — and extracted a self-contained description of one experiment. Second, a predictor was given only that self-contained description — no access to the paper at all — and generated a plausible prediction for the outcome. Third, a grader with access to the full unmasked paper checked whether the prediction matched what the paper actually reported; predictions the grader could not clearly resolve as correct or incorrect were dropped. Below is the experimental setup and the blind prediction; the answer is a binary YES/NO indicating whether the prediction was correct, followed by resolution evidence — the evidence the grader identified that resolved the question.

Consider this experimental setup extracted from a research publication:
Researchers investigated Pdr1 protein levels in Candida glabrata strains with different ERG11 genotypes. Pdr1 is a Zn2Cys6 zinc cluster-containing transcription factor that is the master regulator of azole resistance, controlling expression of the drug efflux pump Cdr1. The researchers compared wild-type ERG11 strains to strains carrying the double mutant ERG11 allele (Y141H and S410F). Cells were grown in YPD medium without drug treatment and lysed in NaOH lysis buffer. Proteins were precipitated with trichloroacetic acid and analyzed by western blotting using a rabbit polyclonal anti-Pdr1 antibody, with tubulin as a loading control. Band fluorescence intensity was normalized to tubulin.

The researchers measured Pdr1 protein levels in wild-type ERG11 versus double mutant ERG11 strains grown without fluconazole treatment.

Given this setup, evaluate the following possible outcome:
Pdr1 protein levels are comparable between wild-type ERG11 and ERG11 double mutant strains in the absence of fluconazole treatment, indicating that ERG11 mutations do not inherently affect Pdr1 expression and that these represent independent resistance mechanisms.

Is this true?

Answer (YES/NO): NO